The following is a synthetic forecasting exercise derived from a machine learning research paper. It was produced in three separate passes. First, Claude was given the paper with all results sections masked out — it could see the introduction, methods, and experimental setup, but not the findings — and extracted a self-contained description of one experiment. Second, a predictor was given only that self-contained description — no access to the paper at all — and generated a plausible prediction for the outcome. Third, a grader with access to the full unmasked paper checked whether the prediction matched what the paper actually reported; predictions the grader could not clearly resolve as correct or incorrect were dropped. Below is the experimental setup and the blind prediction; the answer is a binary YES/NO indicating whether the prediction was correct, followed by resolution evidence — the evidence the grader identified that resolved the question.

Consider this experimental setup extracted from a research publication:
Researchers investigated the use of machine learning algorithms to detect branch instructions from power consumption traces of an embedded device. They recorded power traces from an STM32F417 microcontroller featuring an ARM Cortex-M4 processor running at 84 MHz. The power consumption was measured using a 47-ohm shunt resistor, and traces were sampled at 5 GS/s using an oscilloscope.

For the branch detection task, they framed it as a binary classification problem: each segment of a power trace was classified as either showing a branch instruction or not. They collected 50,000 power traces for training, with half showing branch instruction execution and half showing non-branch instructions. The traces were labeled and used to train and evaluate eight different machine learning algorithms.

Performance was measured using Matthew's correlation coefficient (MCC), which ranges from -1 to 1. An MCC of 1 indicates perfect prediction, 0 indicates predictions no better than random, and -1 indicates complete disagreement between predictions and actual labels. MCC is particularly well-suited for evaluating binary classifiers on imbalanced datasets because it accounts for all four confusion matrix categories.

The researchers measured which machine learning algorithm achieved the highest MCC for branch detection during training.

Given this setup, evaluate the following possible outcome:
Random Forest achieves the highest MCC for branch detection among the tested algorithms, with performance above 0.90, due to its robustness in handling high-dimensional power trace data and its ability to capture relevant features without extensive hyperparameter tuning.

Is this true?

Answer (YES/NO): NO